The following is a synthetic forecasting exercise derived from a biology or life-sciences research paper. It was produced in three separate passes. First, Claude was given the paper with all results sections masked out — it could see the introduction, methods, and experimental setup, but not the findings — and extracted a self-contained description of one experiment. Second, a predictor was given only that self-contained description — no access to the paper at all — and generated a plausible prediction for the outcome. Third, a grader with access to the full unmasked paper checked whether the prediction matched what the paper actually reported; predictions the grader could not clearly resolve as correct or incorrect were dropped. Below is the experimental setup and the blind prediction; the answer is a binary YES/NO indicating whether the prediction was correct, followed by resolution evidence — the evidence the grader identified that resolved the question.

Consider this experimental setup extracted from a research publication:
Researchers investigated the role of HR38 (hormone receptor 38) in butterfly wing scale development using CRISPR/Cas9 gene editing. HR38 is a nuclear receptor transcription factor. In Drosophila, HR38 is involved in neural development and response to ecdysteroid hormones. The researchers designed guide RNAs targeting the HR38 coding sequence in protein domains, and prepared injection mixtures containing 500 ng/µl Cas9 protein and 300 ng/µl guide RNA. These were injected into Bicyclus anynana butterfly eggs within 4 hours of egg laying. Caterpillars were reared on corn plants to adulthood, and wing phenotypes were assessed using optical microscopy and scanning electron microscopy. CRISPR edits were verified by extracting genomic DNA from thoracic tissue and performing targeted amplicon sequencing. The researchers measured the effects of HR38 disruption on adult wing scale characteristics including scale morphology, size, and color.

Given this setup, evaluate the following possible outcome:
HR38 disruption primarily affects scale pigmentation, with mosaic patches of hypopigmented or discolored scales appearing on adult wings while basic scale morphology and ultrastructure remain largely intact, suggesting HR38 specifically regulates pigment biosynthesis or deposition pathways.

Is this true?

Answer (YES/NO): NO